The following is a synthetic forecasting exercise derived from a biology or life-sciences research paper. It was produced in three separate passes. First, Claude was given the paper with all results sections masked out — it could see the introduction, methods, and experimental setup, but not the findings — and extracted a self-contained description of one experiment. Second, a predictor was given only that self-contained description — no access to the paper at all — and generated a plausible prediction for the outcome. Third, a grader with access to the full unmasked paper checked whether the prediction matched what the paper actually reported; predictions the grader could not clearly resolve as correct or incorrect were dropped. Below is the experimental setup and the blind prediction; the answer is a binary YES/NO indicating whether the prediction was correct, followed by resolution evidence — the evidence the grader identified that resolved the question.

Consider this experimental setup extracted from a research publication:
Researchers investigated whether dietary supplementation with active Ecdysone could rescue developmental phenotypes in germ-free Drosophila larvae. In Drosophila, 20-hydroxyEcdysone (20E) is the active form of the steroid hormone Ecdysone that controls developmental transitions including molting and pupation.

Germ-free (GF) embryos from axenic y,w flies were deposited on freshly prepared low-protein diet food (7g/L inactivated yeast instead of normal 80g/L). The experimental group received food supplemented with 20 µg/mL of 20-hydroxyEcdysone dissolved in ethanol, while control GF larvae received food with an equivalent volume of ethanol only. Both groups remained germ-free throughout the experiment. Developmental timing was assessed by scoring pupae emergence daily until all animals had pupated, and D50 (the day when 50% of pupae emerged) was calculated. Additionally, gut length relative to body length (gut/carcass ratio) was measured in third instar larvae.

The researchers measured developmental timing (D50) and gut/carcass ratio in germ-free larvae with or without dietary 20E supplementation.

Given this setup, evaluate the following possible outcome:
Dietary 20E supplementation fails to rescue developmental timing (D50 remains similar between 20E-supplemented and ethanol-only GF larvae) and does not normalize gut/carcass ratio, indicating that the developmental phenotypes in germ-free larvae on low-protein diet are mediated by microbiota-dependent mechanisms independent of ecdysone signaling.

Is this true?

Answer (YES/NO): NO